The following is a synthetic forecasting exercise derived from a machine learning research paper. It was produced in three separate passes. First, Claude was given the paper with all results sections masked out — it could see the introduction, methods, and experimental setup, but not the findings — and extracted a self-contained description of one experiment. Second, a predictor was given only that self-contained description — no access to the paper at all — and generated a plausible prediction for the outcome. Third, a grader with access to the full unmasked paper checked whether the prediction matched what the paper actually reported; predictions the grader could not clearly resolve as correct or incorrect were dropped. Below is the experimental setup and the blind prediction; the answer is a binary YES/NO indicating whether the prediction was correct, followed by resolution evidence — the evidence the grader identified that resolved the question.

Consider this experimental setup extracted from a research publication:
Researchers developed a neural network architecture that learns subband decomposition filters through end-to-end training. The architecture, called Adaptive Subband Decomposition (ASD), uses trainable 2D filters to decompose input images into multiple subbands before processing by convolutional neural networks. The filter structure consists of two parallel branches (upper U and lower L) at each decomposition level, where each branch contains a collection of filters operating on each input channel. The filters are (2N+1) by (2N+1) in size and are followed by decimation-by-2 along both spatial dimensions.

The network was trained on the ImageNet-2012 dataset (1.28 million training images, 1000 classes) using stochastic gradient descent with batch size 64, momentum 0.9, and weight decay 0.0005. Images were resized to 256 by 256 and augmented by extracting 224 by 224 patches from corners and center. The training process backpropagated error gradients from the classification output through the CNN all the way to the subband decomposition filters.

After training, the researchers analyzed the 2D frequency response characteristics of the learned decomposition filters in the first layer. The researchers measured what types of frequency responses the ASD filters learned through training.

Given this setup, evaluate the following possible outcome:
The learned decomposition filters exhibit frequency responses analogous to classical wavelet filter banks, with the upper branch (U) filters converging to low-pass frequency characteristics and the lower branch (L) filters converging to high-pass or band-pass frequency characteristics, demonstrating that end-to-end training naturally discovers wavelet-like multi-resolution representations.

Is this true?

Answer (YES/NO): YES